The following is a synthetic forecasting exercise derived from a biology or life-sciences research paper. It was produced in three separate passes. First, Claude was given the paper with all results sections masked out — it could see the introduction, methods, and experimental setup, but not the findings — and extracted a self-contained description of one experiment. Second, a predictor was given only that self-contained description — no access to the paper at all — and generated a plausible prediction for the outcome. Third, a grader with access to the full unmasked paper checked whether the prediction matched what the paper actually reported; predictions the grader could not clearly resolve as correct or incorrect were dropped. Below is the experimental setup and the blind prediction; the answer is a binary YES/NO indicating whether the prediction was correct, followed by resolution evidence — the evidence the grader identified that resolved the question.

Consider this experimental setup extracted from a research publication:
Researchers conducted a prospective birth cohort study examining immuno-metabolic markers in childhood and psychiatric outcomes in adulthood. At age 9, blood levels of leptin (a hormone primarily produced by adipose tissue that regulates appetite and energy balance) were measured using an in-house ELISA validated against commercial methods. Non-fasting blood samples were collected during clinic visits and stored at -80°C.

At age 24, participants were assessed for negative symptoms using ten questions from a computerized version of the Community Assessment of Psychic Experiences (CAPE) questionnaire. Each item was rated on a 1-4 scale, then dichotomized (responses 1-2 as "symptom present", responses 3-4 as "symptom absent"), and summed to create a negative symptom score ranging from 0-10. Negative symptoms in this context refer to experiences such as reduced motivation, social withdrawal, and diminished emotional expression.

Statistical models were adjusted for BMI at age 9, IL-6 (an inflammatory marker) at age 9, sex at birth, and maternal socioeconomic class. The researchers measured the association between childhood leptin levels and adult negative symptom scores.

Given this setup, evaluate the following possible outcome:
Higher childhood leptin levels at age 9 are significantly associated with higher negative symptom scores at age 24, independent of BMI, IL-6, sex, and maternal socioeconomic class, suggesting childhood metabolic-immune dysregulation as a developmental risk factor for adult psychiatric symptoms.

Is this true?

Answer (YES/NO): YES